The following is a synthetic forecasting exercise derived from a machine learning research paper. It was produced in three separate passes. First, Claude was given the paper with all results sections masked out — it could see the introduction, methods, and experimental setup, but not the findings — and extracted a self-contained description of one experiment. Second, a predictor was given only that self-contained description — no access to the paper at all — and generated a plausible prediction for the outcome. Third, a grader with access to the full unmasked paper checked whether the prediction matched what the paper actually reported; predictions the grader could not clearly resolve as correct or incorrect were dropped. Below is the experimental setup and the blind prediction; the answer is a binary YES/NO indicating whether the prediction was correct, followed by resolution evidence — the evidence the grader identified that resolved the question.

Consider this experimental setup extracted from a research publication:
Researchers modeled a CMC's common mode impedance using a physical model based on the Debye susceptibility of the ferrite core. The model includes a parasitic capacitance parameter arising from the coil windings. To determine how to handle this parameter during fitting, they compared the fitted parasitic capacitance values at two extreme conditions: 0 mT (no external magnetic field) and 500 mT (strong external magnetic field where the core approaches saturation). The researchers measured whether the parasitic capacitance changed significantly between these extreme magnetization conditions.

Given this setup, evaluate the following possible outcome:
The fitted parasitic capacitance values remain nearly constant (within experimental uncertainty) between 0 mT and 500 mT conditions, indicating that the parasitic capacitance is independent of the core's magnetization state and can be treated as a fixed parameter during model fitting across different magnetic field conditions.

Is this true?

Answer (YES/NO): YES